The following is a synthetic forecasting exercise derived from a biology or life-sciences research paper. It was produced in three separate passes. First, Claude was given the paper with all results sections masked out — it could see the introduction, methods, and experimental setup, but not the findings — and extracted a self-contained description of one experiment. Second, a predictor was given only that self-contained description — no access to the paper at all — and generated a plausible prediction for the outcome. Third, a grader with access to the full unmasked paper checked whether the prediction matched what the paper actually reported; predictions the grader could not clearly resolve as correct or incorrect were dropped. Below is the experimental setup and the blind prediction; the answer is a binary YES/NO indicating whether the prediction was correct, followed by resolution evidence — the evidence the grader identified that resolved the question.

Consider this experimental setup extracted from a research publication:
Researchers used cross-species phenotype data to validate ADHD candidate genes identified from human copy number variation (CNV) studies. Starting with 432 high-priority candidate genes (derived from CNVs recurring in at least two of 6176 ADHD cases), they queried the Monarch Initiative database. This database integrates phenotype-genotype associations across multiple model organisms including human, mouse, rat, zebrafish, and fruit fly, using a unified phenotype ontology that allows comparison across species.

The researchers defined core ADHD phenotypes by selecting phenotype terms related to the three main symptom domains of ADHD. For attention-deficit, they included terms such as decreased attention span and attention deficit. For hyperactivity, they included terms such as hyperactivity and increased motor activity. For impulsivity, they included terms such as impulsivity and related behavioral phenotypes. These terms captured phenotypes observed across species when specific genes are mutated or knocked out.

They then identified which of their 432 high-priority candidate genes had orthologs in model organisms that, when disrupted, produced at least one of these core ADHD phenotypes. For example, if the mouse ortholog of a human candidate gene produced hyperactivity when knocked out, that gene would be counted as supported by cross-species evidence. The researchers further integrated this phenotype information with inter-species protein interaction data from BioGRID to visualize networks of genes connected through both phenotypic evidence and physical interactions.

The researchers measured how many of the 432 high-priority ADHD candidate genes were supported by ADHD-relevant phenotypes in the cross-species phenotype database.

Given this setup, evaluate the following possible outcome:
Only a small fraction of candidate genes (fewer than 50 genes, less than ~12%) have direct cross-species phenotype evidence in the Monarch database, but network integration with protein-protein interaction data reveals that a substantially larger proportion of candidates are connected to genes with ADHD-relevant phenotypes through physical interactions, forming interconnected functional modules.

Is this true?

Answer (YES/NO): YES